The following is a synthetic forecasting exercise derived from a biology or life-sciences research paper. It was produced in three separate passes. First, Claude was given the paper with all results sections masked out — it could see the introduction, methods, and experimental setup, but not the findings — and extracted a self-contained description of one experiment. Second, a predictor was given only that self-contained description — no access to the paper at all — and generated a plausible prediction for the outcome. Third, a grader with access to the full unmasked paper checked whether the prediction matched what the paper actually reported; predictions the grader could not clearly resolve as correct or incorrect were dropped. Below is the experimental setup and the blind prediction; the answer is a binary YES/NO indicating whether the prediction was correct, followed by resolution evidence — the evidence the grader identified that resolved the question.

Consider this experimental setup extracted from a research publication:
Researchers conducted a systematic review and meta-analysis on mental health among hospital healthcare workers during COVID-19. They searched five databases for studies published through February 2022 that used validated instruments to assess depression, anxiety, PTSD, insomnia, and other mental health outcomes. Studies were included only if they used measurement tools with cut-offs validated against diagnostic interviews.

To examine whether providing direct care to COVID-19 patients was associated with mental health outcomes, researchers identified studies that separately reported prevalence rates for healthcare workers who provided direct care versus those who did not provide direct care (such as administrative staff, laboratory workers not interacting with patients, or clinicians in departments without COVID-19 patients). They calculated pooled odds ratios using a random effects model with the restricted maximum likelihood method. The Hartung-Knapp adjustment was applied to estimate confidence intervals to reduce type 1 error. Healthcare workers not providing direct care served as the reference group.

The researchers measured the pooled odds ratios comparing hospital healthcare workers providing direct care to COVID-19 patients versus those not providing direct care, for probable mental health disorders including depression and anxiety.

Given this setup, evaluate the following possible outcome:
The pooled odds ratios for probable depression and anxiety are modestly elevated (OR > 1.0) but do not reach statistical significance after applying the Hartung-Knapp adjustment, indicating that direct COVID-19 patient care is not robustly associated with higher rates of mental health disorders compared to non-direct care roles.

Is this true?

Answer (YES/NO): NO